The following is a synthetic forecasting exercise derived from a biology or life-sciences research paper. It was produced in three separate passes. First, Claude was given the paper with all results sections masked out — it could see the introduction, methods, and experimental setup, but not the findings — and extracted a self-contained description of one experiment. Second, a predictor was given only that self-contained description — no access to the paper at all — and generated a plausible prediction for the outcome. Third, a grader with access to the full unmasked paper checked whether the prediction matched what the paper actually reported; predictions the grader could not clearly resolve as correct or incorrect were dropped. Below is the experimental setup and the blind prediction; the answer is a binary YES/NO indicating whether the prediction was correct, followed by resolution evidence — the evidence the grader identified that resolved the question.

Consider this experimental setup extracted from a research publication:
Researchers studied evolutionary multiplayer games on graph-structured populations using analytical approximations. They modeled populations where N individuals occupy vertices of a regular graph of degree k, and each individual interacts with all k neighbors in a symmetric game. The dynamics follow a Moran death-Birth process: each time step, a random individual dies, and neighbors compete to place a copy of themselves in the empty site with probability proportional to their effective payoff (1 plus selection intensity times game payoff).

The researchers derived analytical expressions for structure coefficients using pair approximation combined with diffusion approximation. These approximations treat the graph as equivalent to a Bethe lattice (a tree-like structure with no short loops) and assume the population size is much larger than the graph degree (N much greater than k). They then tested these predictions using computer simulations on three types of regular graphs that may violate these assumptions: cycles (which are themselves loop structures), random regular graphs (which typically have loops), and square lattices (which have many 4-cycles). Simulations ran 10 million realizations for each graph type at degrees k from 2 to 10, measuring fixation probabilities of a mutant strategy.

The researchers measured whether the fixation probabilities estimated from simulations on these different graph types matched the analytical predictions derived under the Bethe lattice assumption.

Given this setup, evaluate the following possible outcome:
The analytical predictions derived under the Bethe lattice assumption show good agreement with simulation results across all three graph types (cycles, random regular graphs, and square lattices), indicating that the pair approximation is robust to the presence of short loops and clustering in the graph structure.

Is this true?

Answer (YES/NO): NO